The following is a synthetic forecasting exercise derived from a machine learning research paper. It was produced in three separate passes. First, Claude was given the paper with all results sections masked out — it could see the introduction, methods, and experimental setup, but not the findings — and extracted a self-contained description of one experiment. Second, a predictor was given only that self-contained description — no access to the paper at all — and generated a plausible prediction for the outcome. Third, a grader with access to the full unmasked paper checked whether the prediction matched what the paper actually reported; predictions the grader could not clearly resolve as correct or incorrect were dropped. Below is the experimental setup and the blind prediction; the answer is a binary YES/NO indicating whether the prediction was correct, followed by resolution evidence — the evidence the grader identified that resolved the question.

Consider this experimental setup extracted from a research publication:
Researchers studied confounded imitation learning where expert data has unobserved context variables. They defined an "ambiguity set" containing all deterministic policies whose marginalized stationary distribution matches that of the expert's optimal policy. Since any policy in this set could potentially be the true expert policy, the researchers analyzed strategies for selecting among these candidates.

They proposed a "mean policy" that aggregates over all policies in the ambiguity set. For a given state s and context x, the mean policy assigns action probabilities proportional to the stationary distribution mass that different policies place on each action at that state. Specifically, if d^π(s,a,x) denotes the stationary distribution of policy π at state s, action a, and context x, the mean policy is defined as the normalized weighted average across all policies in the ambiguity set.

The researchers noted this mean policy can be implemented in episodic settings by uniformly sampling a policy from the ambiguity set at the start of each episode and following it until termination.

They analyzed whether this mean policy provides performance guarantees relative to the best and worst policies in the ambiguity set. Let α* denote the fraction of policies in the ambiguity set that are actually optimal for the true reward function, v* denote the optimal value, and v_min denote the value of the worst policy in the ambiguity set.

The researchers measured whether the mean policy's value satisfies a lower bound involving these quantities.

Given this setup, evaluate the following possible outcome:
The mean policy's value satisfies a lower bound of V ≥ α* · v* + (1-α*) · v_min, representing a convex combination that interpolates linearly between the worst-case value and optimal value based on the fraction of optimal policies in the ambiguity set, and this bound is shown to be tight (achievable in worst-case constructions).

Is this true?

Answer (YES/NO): NO